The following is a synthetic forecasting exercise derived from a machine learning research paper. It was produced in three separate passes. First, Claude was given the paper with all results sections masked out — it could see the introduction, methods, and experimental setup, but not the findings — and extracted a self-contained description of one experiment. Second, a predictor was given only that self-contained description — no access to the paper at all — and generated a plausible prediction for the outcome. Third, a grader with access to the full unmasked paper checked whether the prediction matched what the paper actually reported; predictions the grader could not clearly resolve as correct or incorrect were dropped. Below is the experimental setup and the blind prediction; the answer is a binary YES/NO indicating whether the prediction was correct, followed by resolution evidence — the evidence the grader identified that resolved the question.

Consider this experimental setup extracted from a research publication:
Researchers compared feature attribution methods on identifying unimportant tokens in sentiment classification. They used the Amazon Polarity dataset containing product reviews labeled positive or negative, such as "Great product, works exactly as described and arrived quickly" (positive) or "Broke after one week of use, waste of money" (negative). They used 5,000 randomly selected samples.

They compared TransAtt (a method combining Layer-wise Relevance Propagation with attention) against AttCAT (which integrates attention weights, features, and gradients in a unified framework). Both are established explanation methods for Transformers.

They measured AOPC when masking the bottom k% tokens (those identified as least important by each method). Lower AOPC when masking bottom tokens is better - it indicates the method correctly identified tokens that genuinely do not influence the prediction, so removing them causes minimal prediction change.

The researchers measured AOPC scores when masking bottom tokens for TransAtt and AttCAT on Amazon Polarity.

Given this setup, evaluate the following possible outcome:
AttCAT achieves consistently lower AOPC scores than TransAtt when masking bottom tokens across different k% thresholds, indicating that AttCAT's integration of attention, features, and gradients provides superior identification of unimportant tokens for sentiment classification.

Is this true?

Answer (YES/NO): NO